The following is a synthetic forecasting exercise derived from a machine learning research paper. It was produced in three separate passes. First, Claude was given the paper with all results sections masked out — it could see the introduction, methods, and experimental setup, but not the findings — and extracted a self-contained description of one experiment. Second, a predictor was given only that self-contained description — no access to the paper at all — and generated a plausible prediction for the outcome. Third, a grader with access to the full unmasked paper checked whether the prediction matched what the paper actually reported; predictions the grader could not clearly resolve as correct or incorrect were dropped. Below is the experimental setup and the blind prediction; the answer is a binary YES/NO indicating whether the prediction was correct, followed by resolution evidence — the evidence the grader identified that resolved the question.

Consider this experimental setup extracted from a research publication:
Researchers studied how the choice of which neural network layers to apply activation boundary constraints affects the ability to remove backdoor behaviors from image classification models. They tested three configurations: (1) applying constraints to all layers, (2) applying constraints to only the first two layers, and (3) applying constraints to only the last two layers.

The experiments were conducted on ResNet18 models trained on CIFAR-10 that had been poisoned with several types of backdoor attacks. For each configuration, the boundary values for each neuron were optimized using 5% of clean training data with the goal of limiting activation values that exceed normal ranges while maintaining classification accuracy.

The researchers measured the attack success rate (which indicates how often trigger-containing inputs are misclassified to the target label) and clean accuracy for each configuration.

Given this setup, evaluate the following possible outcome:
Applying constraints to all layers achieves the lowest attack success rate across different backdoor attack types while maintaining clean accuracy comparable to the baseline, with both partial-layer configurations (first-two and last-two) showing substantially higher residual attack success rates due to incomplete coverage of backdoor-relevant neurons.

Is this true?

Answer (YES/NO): NO